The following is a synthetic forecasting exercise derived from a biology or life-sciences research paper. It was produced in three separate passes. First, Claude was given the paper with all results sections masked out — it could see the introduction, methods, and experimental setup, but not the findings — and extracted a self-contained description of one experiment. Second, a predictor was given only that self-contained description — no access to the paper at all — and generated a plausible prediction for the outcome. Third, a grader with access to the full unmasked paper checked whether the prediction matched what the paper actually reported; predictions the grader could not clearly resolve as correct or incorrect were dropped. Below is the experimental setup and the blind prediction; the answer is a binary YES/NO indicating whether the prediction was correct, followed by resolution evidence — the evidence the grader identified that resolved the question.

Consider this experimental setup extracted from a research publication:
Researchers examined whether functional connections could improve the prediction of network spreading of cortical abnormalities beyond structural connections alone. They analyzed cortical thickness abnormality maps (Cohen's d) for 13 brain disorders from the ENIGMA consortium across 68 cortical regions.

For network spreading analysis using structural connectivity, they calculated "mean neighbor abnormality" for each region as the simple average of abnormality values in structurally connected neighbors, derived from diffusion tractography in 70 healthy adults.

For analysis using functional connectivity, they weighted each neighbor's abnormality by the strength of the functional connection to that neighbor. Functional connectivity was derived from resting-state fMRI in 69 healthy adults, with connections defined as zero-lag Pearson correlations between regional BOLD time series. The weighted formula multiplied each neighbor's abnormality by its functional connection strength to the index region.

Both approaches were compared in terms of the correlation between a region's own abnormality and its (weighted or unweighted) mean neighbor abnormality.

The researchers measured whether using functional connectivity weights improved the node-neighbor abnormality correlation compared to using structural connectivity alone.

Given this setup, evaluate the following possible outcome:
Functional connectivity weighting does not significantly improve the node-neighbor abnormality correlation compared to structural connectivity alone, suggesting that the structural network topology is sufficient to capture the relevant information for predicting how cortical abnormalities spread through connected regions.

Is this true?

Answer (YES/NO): NO